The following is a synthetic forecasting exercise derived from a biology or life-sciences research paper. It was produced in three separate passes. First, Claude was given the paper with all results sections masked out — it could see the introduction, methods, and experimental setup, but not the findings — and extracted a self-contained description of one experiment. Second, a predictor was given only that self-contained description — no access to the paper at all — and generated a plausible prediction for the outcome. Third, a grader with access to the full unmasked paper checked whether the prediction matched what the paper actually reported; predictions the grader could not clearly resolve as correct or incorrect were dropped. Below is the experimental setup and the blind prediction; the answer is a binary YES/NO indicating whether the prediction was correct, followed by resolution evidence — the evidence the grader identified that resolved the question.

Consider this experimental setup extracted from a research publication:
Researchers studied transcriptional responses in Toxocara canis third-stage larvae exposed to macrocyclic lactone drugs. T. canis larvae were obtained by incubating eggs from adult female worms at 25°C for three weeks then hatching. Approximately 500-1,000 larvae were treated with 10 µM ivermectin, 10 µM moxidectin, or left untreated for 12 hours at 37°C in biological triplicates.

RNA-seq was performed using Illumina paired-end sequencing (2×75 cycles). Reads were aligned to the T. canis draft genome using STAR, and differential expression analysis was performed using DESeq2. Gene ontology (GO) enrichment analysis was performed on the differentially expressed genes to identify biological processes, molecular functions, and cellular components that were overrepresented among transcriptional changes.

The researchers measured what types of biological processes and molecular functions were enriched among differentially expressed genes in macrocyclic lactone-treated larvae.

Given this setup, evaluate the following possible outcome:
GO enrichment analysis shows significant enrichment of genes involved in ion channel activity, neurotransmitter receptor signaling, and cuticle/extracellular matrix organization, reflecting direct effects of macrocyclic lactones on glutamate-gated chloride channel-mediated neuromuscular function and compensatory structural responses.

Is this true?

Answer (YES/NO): NO